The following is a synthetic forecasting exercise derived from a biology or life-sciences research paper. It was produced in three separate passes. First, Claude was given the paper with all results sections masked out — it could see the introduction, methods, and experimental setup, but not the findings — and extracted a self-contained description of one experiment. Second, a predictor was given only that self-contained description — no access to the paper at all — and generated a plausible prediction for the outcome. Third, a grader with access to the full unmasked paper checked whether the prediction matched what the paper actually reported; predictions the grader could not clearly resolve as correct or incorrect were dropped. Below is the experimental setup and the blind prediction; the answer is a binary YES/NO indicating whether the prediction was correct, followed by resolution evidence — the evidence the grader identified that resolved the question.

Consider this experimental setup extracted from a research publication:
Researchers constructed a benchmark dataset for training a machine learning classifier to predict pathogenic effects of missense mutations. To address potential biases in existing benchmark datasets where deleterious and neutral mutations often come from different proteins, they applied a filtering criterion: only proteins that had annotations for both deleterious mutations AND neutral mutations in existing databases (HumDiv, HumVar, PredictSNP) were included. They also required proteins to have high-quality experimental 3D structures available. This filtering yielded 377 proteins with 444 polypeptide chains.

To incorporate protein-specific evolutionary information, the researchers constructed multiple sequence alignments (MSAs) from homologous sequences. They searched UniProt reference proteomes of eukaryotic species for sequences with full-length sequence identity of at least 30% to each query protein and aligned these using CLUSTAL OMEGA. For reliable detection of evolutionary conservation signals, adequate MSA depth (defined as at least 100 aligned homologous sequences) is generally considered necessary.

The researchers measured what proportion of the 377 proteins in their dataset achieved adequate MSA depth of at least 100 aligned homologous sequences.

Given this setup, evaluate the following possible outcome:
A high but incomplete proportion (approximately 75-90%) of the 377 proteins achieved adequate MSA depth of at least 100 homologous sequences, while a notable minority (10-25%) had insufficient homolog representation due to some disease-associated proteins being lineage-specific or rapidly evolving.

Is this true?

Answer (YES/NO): NO